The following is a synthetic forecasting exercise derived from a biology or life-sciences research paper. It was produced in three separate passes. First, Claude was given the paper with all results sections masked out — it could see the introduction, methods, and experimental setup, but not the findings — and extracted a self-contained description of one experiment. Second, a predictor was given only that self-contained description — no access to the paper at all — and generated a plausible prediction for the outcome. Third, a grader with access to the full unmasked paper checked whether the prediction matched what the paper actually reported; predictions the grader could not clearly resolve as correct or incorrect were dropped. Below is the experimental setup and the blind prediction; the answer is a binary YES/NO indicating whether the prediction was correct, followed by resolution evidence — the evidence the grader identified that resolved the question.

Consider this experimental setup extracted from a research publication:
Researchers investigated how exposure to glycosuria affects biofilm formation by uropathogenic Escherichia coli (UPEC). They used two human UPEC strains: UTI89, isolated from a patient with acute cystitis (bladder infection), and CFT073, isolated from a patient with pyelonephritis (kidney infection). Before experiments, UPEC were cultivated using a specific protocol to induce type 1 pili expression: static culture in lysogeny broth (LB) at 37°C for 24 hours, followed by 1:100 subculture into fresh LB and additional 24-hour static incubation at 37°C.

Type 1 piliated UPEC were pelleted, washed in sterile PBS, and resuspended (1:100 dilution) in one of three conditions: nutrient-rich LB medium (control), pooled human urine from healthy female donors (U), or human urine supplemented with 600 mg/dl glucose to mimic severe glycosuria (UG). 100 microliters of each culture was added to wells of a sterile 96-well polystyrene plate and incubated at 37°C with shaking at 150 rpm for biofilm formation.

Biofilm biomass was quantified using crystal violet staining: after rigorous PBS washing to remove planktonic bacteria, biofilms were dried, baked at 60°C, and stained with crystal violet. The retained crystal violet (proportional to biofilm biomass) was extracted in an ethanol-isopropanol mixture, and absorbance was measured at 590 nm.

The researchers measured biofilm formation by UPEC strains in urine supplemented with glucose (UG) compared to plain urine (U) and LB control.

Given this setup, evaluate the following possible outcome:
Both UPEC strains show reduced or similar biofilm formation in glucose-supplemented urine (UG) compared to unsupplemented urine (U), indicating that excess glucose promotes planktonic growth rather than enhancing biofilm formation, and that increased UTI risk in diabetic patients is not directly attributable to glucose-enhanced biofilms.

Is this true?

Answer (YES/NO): NO